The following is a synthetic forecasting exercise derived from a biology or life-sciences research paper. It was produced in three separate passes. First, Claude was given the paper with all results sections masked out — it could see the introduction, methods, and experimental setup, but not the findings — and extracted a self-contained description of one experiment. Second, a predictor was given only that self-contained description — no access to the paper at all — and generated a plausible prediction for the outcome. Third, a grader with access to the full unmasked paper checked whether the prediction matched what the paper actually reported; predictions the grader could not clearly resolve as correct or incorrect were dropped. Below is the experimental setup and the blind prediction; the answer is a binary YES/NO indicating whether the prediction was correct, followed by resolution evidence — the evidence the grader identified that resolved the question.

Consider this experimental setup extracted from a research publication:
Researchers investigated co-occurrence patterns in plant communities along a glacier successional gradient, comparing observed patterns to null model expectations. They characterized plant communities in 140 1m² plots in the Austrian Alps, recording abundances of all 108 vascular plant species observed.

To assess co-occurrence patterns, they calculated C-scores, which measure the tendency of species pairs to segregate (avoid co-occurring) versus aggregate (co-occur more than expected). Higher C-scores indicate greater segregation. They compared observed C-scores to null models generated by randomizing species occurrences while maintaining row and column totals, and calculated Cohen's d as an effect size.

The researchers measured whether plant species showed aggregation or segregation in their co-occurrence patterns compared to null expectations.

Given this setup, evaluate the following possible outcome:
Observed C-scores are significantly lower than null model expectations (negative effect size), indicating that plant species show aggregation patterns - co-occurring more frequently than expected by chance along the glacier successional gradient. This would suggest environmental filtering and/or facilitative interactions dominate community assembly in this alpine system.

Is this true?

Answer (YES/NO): NO